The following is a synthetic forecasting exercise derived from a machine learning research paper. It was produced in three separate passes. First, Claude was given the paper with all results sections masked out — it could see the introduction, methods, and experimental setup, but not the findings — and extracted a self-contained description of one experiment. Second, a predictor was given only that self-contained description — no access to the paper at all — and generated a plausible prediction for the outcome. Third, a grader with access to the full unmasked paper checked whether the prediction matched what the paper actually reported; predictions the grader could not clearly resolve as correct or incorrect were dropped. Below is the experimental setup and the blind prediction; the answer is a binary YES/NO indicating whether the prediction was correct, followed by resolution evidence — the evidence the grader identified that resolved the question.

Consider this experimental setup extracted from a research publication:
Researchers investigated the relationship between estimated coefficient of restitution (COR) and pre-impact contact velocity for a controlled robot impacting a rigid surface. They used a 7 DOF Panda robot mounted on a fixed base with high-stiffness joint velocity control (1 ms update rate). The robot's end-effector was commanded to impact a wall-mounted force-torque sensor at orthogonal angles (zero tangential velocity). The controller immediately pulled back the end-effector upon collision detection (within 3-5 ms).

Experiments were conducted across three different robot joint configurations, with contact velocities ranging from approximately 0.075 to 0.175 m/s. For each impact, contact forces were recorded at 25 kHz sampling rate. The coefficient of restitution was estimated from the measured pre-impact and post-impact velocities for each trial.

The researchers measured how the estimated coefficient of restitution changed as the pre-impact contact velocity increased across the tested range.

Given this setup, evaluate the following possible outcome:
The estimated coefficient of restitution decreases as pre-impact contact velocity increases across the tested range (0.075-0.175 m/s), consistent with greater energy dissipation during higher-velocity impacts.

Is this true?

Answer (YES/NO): YES